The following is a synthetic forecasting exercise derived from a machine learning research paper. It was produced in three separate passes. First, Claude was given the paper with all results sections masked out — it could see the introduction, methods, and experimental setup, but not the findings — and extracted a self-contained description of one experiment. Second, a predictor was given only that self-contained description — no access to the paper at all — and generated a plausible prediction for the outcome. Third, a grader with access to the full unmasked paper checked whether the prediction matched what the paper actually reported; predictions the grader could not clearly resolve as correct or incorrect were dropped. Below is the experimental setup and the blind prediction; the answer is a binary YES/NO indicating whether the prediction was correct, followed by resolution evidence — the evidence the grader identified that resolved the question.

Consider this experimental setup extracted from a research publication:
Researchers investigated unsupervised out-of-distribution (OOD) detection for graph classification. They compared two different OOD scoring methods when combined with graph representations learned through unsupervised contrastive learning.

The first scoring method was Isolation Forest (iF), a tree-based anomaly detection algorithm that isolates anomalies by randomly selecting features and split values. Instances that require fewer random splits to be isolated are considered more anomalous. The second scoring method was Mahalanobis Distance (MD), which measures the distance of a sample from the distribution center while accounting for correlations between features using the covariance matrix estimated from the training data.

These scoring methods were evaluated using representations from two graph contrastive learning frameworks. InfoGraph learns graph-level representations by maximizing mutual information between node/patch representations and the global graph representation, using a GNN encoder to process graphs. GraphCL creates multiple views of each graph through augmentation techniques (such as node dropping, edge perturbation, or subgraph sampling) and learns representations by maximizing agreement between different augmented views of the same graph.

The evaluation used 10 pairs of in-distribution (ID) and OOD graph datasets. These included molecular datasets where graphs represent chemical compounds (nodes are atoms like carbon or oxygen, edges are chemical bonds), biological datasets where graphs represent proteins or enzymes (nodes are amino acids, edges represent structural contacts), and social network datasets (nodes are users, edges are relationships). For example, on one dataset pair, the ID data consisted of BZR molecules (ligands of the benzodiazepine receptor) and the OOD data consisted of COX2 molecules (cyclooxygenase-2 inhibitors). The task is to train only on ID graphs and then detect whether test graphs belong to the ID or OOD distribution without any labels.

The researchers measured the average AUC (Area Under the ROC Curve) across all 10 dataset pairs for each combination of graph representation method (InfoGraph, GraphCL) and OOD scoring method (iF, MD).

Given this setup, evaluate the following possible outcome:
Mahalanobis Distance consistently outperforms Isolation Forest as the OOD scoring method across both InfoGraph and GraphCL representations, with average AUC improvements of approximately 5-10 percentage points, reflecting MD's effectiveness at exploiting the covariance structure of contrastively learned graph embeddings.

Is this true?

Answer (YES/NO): NO